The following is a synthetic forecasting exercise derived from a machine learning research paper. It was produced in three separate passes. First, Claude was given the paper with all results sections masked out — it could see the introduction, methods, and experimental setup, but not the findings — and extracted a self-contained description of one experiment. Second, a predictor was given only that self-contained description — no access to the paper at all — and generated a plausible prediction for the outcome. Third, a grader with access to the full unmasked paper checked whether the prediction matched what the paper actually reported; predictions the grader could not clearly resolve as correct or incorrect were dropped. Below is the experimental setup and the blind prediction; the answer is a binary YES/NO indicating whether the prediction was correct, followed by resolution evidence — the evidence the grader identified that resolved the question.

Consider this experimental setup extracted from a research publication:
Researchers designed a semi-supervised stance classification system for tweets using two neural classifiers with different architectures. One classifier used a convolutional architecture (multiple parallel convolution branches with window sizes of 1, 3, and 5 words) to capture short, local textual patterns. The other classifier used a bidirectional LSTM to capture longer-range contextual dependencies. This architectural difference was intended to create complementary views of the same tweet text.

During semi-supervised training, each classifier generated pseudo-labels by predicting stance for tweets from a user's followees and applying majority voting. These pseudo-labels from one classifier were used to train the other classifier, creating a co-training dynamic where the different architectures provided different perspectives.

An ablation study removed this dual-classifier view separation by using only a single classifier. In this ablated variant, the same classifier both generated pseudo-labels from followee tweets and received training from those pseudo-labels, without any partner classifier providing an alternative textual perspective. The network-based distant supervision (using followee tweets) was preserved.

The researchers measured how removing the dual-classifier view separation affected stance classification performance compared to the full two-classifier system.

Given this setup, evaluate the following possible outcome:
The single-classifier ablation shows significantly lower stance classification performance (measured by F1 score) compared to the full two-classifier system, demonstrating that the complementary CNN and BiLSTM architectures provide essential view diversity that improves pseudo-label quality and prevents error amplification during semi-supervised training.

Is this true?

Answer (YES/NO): NO